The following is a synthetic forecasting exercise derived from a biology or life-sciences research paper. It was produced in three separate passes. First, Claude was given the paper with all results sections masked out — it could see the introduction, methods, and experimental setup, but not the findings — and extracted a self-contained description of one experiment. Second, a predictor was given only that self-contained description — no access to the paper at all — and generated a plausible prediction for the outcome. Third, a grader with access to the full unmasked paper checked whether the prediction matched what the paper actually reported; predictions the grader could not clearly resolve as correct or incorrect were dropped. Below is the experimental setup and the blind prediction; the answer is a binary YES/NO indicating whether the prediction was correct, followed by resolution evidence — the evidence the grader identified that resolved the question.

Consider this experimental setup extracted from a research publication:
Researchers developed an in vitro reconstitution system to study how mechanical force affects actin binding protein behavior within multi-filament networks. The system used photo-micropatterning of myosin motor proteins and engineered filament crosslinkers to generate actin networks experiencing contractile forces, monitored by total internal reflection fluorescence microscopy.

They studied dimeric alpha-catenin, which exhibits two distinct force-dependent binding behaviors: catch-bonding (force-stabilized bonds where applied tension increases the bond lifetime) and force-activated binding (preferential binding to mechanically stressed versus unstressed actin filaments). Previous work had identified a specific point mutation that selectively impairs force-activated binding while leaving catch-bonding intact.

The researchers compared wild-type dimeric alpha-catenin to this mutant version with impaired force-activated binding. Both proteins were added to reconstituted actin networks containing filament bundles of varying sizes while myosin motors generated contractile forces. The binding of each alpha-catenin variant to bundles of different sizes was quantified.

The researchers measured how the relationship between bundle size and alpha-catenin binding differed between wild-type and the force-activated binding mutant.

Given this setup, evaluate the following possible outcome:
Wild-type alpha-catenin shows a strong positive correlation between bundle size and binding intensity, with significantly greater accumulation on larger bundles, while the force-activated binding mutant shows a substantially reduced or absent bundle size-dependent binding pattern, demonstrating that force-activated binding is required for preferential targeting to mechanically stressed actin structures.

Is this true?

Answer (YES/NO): NO